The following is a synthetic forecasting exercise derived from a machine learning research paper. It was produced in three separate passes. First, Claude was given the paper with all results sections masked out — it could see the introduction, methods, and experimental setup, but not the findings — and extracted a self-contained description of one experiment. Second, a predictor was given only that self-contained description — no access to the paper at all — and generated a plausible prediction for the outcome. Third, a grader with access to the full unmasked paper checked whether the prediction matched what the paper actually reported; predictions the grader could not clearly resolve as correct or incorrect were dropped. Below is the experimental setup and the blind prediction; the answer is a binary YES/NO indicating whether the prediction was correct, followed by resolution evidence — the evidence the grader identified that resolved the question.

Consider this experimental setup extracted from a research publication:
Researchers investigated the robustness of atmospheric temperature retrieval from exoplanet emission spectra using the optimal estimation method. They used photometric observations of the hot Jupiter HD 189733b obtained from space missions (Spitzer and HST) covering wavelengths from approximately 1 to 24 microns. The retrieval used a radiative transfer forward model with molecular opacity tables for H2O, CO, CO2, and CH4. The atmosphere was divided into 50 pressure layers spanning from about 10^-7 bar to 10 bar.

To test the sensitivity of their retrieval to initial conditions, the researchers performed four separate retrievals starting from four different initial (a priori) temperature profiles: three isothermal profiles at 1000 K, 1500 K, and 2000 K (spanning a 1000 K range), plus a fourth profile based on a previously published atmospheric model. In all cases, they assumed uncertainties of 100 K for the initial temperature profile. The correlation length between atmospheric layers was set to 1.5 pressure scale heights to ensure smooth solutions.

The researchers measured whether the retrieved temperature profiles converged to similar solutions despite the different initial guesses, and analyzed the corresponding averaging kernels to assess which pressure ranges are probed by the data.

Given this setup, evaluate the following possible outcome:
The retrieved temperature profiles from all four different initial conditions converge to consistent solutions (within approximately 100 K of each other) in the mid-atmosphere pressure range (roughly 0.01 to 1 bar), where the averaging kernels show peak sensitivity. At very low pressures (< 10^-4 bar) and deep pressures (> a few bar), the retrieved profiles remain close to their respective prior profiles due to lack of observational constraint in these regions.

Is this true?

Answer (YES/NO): NO